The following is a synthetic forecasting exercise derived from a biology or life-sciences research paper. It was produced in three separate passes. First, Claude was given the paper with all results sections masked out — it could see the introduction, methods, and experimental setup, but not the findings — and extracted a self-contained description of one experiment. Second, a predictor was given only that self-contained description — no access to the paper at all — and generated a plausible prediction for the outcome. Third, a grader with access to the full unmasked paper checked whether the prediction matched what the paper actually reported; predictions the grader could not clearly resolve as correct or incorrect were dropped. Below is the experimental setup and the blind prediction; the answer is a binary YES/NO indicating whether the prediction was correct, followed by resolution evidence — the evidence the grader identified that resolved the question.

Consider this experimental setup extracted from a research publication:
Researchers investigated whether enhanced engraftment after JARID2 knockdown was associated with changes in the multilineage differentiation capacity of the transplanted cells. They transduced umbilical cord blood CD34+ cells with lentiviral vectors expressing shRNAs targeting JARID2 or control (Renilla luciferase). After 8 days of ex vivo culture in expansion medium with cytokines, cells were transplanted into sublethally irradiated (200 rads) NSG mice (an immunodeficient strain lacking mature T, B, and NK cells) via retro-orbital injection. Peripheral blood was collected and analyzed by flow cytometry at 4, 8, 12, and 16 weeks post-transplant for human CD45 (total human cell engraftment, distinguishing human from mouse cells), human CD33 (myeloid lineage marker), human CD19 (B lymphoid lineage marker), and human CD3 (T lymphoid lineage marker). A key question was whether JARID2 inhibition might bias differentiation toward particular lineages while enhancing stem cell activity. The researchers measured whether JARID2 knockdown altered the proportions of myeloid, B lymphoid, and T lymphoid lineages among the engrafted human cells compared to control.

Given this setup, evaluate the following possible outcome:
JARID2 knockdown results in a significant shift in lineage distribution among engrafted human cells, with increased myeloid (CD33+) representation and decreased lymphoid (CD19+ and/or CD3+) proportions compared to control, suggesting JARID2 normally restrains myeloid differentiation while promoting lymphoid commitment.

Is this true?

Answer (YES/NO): NO